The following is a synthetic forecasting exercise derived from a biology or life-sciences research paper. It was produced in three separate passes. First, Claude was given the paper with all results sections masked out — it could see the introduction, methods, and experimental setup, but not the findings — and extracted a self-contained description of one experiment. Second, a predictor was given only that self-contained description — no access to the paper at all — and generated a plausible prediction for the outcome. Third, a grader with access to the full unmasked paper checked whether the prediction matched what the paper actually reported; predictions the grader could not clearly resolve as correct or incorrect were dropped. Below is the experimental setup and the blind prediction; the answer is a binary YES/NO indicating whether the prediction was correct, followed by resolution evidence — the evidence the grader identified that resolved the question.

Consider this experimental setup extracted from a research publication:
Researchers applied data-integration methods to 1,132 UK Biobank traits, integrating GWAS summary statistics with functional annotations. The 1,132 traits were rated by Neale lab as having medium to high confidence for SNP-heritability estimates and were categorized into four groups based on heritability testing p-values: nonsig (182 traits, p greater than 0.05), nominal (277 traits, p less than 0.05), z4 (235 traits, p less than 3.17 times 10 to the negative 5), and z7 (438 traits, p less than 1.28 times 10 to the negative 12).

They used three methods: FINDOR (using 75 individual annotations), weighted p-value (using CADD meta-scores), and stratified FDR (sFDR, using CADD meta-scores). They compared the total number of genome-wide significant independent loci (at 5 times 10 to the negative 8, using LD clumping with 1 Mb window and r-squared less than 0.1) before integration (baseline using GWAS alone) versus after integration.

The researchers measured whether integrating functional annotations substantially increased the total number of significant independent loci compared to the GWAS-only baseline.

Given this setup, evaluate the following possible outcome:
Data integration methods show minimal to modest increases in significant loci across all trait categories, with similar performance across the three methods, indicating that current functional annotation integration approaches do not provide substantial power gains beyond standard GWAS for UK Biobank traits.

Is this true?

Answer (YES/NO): YES